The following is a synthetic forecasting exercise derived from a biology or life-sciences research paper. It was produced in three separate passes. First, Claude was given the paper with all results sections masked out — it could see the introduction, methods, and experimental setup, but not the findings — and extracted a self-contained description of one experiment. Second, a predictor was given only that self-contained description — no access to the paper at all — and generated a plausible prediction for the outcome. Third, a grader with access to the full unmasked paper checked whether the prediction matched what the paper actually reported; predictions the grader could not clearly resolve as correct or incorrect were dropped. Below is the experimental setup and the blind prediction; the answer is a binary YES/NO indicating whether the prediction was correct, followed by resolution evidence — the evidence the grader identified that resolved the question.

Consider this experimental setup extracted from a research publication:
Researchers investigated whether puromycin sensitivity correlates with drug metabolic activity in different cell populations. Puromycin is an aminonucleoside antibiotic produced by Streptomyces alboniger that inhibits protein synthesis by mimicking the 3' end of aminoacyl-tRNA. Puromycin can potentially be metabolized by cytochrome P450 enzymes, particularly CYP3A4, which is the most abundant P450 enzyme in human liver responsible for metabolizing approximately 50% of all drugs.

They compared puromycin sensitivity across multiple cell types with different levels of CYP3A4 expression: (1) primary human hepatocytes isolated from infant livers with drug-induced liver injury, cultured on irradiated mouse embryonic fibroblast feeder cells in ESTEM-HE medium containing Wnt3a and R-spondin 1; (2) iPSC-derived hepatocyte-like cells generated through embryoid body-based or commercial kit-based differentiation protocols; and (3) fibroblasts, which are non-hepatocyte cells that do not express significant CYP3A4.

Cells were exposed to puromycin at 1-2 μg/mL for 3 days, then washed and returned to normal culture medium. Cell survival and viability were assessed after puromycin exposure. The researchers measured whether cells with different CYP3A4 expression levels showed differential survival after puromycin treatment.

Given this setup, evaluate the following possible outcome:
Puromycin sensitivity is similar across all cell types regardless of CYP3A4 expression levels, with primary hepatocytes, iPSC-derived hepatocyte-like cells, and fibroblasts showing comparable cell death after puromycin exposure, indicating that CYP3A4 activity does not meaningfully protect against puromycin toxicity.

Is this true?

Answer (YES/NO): NO